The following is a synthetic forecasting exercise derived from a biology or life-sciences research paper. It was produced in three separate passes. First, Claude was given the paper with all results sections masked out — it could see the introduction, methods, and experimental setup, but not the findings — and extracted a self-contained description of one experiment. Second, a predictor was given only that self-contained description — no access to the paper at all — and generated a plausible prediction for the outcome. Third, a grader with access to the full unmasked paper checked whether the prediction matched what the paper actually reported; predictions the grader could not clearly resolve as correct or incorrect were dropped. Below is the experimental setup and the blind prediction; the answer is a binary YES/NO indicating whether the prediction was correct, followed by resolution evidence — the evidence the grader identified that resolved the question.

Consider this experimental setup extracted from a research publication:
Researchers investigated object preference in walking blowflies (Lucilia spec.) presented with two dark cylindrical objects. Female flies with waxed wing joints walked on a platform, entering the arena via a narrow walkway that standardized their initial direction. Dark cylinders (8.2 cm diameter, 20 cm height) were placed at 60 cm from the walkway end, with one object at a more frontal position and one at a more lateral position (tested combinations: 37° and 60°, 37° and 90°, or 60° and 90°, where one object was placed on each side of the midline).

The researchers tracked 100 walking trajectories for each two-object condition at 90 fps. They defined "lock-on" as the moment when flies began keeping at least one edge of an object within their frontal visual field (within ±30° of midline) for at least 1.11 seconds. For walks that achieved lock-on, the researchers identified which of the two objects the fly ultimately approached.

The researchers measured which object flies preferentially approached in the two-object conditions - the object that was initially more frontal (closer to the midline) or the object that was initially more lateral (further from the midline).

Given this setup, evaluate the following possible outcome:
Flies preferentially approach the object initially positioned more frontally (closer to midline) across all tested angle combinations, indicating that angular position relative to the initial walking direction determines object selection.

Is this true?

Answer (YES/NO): NO